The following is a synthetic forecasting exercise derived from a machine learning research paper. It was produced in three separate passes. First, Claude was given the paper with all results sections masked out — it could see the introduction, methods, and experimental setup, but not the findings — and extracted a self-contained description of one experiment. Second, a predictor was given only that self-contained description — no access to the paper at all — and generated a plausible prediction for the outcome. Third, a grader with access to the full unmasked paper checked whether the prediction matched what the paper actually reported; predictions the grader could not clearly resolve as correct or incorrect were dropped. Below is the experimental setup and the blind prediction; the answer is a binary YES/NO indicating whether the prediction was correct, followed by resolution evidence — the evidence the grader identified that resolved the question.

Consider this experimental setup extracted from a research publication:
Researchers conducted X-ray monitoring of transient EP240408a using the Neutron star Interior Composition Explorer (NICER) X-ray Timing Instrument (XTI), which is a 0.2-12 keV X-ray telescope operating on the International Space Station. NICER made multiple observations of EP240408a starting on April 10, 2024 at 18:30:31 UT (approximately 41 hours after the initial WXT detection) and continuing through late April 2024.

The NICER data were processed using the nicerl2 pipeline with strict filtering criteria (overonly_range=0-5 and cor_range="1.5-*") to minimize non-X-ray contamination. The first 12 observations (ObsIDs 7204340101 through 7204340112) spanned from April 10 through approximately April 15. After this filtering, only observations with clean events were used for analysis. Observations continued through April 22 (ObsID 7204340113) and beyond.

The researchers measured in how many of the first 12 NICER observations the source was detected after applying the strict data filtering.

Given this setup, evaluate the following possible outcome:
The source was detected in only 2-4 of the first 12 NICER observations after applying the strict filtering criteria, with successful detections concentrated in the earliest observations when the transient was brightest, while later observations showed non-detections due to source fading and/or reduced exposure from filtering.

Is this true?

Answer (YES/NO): NO